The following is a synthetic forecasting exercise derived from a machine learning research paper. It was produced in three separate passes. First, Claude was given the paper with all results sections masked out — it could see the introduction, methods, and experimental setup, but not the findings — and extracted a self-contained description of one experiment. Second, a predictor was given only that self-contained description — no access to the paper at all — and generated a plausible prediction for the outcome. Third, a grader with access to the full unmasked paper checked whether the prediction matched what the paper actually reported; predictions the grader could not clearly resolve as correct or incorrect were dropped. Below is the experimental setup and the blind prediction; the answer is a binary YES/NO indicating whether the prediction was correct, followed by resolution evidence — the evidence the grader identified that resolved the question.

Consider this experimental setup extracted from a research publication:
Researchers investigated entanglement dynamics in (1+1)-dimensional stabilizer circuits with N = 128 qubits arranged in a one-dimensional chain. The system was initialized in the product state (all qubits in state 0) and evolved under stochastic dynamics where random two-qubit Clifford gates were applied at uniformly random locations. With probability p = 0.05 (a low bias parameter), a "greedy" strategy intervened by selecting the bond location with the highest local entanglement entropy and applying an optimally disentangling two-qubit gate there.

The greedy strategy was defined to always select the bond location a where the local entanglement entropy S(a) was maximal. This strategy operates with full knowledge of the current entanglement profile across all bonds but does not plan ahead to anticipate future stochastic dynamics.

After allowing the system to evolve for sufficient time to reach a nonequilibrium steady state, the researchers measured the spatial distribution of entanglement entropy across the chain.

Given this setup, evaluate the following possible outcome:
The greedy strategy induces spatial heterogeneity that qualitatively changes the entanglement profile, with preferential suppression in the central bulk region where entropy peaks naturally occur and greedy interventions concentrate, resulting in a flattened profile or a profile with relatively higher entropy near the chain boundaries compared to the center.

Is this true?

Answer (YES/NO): NO